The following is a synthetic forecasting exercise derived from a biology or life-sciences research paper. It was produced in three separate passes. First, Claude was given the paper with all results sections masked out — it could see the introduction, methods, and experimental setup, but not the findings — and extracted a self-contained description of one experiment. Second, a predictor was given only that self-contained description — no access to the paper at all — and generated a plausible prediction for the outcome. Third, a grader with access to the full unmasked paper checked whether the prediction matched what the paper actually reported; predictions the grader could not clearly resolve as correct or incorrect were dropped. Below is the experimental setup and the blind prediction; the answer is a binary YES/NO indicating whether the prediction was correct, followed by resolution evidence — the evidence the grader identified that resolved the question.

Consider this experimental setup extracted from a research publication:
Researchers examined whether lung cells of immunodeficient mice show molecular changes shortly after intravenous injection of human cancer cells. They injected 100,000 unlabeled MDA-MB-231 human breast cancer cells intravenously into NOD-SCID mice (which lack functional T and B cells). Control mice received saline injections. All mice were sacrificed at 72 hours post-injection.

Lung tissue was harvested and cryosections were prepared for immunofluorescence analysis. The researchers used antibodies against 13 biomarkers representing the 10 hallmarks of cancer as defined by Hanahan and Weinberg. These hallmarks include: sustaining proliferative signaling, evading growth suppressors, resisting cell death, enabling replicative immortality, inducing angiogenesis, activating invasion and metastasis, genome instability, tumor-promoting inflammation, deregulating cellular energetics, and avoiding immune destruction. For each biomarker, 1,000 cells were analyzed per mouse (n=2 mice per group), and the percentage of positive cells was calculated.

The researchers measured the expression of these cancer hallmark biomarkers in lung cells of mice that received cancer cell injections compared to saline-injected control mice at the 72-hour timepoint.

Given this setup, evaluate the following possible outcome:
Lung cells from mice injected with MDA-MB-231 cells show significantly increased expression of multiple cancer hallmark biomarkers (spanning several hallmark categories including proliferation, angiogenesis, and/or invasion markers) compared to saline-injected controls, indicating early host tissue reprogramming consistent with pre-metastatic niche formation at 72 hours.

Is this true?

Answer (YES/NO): YES